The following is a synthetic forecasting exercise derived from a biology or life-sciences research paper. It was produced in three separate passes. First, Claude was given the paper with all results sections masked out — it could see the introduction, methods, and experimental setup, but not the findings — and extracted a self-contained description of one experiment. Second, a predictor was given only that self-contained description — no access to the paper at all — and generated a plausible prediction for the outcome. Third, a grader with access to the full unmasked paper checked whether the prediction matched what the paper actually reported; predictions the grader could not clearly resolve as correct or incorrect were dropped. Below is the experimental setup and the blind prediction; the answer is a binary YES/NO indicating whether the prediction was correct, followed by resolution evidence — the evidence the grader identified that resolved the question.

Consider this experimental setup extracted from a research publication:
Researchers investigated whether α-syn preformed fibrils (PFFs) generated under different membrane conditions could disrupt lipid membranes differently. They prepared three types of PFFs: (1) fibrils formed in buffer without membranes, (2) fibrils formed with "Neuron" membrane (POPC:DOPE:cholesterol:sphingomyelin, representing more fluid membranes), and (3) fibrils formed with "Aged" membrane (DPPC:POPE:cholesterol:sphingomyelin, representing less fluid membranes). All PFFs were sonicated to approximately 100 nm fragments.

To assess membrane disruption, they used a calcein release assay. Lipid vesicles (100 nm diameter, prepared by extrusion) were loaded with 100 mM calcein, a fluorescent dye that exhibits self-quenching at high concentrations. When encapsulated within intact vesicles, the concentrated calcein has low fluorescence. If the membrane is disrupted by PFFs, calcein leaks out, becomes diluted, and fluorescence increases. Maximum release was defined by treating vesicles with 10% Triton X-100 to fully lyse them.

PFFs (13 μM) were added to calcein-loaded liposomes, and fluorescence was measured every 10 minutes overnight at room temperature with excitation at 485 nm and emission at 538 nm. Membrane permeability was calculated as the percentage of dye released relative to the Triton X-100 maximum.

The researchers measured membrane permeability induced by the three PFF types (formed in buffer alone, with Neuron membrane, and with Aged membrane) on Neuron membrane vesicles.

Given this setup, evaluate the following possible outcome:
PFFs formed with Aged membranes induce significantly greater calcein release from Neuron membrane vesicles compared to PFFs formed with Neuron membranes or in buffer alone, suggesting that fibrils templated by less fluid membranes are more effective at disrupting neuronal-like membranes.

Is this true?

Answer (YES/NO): NO